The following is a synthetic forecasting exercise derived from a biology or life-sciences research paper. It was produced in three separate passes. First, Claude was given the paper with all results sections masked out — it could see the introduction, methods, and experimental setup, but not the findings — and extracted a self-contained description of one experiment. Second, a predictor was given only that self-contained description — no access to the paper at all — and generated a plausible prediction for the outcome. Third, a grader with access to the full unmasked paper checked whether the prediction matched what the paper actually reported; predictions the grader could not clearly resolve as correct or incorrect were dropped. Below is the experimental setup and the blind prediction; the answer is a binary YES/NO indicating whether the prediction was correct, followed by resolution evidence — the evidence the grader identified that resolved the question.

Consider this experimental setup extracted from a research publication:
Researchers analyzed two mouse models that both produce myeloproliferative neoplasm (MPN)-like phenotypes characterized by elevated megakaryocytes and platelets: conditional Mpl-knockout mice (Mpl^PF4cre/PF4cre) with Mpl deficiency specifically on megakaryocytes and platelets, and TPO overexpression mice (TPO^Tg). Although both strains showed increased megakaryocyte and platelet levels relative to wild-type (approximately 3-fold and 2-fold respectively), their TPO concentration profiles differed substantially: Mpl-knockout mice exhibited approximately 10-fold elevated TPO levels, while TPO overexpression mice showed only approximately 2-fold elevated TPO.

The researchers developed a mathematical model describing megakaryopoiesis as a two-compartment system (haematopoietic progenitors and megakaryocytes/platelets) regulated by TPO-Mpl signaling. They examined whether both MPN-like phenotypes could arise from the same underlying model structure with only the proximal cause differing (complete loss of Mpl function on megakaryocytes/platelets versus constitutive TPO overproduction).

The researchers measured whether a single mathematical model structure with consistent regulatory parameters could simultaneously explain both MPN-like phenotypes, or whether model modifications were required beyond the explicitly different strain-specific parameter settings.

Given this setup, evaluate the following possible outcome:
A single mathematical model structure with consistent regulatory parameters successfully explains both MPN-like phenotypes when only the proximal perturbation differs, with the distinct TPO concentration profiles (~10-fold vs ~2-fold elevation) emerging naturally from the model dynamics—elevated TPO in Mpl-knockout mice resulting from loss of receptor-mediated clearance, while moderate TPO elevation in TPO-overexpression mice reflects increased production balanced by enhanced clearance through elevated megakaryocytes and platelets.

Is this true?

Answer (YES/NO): NO